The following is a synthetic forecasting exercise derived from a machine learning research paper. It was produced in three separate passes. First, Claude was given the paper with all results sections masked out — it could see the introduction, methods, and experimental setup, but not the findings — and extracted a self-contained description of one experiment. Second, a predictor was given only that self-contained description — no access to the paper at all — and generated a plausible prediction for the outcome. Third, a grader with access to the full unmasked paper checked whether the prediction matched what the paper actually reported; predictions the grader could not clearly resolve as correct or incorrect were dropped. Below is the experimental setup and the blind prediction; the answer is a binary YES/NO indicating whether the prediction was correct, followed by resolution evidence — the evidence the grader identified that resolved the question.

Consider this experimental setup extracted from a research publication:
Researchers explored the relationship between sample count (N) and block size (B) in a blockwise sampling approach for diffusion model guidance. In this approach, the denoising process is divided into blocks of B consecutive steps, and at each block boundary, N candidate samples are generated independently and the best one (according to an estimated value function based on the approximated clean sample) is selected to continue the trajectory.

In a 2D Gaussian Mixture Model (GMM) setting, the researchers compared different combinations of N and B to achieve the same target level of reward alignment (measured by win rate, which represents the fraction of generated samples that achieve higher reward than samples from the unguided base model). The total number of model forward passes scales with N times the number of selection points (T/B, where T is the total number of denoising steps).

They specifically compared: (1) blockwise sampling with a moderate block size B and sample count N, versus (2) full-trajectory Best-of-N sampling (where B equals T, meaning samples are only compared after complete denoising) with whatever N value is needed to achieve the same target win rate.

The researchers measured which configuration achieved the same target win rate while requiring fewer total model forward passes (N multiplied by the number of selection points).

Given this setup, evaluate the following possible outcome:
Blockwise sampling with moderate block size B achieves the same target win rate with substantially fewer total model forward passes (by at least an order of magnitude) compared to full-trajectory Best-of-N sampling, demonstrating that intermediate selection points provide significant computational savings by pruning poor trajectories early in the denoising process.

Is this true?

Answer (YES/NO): YES